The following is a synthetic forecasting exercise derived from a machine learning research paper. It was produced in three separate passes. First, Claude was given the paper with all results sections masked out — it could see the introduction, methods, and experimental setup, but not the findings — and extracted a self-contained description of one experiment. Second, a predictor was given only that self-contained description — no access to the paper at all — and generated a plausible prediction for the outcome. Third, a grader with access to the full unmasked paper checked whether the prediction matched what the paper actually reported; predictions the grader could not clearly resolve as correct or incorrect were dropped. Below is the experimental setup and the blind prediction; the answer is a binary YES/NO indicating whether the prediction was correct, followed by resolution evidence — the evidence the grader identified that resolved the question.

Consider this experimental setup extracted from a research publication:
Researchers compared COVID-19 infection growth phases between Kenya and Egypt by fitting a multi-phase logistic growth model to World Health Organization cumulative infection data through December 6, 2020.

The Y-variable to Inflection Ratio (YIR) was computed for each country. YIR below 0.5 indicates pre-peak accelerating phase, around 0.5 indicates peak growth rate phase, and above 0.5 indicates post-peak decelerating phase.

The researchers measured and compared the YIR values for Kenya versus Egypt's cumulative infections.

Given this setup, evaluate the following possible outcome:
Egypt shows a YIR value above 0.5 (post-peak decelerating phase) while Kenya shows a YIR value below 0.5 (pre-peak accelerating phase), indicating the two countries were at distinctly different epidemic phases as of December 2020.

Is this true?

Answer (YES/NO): NO